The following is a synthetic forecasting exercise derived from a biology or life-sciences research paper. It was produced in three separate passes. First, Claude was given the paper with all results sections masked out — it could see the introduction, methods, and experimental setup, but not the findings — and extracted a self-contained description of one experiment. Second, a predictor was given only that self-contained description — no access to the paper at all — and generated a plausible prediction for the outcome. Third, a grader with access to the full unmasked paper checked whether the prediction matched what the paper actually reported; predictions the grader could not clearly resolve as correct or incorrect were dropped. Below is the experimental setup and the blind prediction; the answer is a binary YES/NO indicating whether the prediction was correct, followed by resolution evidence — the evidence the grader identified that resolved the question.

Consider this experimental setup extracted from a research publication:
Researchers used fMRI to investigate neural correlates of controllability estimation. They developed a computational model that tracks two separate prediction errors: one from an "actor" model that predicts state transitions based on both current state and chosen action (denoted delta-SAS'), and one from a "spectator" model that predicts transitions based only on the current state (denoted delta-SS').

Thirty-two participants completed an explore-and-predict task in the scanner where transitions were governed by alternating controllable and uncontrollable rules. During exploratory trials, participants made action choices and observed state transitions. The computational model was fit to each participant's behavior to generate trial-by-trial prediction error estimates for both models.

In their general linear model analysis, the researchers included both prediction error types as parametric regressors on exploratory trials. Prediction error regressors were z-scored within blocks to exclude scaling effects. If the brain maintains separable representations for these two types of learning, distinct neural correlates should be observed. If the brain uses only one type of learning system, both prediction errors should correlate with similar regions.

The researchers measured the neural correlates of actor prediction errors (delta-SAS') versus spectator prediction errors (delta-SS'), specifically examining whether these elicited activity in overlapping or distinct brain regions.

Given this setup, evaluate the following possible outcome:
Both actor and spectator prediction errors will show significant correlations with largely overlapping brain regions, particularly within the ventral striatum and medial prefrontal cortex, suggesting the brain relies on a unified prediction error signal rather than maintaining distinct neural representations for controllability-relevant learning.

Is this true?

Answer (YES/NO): NO